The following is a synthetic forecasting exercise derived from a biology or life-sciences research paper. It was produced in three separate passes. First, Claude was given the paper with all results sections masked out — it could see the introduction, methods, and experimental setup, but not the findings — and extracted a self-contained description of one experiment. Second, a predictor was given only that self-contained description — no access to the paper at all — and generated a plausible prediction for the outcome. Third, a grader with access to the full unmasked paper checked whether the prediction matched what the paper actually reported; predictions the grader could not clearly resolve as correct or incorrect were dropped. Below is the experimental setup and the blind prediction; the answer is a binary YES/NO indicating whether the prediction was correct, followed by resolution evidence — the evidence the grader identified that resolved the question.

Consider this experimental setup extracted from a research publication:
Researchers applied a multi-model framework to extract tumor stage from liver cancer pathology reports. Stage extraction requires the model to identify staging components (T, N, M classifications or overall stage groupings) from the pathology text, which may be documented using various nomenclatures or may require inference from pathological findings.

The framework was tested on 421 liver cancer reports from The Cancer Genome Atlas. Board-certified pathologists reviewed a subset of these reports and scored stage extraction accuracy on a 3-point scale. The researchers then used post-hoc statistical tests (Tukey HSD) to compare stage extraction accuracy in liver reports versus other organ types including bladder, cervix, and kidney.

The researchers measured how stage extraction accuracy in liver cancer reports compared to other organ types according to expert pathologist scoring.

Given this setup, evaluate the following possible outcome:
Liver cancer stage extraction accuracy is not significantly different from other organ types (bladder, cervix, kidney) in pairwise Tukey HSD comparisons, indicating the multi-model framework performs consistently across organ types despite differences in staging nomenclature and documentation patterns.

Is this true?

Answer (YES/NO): NO